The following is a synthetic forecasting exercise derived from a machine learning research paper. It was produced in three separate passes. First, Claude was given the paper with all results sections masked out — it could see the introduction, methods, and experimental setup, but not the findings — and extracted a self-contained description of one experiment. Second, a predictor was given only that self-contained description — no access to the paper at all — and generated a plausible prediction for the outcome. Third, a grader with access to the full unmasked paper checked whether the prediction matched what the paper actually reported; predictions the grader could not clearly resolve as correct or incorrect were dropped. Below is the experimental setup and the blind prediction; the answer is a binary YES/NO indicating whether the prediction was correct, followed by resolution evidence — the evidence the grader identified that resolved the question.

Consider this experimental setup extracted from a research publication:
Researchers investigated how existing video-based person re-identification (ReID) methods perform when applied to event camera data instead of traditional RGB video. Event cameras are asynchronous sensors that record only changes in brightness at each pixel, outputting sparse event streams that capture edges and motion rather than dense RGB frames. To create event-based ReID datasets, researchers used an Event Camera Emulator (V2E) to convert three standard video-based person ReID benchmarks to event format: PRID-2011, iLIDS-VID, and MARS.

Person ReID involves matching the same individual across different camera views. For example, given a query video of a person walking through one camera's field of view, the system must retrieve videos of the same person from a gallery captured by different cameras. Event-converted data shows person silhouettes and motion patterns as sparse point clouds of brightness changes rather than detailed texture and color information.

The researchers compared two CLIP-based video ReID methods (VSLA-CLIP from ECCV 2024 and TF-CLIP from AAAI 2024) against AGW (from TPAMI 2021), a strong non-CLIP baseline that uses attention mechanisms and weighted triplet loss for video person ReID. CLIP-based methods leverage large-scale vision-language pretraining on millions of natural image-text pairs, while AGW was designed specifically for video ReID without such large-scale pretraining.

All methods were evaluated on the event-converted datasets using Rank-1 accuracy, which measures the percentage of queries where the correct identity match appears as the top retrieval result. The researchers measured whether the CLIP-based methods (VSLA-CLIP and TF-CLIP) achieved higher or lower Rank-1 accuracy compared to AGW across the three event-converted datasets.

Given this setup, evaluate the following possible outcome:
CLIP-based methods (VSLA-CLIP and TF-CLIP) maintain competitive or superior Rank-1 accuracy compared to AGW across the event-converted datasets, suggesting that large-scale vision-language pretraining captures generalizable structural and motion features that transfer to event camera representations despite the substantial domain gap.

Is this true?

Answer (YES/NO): NO